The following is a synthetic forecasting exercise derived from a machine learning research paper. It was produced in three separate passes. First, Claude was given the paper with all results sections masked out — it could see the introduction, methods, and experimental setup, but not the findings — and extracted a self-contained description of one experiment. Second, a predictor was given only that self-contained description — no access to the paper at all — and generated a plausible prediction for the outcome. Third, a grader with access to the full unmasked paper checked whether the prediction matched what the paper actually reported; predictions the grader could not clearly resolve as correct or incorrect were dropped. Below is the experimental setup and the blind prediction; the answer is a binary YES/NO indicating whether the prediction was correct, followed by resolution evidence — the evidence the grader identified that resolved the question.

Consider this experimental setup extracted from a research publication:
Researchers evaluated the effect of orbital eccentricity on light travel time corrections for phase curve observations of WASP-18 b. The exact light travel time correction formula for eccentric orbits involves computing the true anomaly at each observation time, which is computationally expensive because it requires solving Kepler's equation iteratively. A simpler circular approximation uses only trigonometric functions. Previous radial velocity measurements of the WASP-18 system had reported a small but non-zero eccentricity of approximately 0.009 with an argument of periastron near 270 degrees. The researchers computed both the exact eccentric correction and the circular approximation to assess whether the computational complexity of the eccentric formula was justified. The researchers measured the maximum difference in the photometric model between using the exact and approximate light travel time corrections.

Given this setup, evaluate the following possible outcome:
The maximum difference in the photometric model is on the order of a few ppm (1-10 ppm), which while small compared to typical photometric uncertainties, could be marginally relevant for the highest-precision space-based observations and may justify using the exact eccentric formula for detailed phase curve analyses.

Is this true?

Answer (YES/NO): NO